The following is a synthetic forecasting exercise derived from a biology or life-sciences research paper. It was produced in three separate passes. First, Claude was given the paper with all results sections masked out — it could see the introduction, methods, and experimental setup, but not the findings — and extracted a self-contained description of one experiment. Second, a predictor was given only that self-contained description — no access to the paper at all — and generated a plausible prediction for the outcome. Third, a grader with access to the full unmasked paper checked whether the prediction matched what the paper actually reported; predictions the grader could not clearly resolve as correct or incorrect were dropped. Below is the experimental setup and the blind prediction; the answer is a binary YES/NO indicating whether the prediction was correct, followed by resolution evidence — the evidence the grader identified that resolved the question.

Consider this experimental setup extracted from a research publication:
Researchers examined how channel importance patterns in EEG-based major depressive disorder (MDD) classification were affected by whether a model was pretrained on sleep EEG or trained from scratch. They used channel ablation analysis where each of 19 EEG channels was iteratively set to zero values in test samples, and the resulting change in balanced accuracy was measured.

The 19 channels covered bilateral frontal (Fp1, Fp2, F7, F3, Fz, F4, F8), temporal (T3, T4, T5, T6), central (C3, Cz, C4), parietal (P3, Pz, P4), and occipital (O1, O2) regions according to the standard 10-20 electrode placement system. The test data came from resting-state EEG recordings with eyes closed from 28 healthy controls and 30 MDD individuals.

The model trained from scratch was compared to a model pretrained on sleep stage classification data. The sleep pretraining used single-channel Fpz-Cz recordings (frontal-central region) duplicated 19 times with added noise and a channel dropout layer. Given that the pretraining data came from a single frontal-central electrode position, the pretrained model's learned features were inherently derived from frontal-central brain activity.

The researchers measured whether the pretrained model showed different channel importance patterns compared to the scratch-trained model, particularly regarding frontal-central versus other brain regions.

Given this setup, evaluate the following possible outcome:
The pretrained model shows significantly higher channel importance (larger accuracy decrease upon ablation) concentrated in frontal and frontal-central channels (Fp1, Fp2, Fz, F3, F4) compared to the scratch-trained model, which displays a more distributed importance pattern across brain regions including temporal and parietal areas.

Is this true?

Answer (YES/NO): NO